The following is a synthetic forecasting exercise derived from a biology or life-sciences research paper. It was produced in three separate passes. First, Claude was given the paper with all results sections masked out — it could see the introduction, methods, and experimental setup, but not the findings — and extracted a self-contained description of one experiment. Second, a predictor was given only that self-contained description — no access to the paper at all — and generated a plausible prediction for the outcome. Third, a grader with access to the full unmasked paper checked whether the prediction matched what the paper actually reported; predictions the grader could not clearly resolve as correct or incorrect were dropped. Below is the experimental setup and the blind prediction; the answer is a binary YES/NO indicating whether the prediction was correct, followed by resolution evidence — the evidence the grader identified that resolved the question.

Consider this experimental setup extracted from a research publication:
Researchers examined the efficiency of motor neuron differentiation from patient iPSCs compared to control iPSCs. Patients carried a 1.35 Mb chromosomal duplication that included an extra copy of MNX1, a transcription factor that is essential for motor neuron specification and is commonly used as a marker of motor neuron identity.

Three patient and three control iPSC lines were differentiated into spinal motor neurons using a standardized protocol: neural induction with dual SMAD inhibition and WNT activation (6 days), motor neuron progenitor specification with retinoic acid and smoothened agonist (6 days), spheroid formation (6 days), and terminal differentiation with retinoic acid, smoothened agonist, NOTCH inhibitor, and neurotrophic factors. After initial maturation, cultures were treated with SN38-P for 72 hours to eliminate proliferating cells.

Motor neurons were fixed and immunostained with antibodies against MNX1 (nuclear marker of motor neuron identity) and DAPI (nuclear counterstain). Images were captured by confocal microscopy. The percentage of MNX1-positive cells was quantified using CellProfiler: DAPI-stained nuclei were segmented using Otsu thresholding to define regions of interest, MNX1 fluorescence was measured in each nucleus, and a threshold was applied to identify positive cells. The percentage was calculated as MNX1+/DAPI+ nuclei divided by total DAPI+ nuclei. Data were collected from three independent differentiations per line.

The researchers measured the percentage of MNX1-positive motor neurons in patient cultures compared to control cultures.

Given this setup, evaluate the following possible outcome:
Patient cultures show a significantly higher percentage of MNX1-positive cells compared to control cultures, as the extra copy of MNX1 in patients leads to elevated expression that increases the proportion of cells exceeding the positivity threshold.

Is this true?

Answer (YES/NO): NO